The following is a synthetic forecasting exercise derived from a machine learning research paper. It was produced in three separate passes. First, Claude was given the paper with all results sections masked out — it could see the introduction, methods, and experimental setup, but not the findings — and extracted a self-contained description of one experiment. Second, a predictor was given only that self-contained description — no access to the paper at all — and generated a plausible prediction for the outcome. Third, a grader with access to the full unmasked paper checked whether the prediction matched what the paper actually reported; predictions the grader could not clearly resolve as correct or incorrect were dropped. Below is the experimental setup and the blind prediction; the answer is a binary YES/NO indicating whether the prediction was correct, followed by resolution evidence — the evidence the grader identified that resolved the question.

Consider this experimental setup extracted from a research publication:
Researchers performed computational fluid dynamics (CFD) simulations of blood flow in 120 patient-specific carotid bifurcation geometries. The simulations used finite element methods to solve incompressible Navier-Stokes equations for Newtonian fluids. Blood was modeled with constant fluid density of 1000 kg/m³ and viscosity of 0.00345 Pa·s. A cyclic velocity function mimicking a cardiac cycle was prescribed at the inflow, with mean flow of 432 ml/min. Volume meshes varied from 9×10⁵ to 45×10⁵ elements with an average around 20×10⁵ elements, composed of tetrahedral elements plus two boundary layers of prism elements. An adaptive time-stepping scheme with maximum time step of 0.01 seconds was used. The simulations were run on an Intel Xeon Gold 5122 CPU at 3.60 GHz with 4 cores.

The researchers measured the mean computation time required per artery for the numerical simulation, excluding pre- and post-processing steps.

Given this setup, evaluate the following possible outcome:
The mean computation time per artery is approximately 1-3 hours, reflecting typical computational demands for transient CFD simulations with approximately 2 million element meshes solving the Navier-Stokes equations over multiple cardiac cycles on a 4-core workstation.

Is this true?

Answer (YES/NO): NO